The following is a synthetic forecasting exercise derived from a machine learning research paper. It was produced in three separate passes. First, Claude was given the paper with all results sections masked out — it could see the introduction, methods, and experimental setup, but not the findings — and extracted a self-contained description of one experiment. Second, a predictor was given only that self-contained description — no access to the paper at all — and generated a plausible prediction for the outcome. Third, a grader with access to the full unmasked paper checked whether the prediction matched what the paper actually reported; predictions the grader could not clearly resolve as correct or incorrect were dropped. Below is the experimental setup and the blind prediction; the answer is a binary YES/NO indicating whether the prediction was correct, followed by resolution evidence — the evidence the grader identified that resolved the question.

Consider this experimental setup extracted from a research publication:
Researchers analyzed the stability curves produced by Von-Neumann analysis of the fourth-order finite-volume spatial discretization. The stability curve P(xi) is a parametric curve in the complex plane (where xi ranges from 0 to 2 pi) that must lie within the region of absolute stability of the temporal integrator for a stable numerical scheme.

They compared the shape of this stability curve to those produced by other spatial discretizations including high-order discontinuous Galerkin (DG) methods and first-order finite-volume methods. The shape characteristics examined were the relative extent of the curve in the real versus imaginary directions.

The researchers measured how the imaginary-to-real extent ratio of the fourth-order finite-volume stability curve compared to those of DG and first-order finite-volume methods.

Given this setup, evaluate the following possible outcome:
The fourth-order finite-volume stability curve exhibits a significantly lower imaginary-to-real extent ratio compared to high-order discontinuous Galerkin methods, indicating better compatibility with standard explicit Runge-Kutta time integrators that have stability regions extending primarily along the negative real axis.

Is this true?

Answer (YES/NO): NO